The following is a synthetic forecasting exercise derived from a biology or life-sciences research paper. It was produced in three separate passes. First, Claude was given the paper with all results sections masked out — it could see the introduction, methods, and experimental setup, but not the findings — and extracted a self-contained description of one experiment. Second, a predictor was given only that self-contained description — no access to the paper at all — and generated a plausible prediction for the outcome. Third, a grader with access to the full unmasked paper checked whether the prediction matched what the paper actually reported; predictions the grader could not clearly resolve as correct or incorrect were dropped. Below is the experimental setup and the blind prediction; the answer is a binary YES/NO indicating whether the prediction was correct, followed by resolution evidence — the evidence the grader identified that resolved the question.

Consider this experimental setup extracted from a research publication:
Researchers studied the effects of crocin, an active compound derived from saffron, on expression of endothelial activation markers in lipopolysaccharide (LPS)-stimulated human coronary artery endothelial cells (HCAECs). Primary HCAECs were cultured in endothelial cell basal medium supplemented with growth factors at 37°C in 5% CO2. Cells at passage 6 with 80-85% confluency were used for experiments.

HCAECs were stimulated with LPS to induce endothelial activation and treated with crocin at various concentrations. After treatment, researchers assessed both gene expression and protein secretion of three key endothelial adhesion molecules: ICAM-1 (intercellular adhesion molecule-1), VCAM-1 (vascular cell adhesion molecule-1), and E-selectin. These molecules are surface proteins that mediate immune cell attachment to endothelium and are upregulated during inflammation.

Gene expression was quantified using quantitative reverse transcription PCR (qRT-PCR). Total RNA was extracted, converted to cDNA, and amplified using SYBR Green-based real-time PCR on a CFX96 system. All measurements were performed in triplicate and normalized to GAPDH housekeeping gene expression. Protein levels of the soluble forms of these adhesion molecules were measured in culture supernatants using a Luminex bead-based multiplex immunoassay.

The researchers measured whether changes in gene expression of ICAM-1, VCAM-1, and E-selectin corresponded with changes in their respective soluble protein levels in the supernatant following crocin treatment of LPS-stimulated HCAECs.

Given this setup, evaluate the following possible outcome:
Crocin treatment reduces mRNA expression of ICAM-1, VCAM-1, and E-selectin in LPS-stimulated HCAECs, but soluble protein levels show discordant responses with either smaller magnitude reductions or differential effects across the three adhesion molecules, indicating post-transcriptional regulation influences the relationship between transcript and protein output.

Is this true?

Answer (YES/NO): NO